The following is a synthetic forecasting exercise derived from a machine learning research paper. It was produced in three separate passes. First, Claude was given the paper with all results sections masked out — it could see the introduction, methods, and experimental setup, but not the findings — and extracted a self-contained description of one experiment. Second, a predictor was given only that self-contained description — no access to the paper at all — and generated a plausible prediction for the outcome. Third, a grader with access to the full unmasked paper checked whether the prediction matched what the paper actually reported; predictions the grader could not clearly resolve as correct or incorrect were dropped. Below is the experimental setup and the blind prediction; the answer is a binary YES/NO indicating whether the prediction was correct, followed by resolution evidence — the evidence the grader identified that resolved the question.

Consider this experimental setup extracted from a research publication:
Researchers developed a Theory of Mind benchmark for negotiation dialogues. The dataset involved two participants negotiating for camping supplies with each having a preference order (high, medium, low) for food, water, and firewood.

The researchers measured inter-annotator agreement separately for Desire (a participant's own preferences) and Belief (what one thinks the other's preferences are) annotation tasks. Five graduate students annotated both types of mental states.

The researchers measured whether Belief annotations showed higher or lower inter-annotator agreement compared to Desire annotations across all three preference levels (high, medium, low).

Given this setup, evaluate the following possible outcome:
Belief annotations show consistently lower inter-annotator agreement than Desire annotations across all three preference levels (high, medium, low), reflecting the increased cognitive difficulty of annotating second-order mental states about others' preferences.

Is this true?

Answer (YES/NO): NO